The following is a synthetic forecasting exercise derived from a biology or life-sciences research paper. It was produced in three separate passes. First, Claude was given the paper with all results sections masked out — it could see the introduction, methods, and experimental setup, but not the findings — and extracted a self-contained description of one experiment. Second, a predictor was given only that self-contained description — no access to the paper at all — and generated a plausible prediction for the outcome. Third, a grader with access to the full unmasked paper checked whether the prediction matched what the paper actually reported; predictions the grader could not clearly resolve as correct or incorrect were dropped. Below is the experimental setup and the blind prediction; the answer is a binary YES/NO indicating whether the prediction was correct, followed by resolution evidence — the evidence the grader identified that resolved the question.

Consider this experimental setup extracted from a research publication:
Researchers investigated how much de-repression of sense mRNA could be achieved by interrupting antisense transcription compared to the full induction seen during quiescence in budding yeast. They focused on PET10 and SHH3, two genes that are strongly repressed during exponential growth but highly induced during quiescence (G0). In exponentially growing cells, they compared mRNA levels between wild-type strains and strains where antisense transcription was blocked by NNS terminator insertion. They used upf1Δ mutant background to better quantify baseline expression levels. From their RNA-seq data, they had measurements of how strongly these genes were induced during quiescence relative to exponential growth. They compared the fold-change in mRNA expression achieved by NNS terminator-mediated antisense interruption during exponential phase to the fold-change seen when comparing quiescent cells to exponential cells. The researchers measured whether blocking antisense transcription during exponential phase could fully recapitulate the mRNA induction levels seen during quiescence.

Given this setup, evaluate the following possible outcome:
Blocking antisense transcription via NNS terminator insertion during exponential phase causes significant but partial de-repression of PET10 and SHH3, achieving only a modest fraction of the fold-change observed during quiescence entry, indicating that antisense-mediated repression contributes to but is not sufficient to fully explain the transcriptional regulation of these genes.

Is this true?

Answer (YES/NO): YES